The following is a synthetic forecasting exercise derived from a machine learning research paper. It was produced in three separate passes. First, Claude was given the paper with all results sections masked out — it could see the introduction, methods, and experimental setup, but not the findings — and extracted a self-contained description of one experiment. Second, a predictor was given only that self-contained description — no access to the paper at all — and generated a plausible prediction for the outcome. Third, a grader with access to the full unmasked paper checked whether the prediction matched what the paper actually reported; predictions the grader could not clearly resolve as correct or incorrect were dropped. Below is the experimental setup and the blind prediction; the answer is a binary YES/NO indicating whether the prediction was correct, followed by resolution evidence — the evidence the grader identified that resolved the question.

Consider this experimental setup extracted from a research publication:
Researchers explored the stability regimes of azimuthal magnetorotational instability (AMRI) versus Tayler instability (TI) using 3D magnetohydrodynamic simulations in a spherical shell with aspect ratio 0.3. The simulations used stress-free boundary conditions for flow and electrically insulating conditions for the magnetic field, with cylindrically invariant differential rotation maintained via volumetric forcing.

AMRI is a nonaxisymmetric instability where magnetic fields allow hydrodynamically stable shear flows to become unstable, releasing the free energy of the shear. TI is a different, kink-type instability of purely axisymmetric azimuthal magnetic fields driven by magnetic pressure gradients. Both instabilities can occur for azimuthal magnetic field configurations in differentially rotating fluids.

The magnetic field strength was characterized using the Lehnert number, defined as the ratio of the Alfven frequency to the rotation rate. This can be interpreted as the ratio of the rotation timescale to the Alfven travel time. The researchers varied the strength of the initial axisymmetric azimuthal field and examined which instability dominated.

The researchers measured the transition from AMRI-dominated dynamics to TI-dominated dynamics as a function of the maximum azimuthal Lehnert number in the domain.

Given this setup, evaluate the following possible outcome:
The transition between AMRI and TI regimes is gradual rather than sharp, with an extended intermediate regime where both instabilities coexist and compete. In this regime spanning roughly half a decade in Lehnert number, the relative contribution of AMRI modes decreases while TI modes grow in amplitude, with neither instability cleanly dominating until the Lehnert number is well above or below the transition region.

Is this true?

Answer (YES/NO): NO